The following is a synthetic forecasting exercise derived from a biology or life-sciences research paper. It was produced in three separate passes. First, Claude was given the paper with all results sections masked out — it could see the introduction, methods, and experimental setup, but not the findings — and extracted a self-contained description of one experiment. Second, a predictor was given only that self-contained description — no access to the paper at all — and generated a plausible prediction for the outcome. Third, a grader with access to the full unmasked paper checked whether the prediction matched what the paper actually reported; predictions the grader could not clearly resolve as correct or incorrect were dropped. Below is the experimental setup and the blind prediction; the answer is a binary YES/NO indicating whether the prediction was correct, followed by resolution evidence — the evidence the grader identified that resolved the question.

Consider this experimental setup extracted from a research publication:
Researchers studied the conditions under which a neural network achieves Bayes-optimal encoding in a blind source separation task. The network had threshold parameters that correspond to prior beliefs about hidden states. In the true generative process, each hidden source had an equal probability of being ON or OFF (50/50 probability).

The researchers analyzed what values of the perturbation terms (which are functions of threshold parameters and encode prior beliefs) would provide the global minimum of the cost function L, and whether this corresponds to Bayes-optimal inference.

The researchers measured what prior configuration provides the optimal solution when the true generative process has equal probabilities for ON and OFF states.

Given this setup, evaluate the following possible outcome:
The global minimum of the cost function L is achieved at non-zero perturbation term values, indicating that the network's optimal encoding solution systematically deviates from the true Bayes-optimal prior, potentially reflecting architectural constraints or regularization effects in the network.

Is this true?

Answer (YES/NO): NO